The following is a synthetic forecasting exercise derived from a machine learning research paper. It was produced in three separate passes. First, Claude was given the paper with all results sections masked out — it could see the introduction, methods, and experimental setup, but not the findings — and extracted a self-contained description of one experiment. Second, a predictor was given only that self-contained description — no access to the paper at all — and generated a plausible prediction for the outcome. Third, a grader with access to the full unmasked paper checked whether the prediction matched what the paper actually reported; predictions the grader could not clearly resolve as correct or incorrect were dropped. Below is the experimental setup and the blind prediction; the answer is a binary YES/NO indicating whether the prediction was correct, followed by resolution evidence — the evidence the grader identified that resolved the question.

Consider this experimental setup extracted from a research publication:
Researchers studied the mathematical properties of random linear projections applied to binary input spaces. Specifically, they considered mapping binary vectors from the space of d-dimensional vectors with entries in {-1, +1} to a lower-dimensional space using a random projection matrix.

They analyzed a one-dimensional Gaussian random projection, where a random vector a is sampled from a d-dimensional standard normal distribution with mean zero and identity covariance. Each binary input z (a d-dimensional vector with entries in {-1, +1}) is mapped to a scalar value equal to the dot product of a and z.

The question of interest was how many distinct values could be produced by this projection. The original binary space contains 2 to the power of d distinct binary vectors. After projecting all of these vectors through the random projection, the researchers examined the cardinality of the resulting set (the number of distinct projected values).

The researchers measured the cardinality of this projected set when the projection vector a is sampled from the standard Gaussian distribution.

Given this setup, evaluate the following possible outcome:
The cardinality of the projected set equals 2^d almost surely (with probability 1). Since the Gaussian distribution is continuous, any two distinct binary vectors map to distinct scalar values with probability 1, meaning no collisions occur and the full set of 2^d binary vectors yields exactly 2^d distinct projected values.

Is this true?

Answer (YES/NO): YES